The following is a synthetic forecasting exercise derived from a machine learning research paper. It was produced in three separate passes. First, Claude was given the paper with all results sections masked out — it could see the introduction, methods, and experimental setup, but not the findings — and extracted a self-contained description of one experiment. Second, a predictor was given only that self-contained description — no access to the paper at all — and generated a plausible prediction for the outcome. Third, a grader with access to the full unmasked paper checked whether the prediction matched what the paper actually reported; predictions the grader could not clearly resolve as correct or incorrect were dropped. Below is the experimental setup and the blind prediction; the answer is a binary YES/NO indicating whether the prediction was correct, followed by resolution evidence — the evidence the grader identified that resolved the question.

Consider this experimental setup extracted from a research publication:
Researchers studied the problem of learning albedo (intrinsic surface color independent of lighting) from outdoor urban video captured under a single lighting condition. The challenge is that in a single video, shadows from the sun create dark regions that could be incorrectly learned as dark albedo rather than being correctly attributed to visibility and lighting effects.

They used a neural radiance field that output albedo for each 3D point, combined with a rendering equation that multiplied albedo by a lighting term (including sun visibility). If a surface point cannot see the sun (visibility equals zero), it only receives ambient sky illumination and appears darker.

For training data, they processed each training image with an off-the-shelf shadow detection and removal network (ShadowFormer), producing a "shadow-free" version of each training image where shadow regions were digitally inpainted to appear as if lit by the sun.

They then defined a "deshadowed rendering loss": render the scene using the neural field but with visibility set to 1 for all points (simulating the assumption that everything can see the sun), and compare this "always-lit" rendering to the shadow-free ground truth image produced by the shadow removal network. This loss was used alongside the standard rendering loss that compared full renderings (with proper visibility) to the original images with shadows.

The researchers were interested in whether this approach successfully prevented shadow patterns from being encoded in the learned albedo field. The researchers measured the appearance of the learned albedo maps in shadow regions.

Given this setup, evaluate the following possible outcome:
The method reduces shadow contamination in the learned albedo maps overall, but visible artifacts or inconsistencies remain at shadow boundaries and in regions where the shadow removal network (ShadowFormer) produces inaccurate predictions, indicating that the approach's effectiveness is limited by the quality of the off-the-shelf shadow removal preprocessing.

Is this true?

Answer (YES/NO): NO